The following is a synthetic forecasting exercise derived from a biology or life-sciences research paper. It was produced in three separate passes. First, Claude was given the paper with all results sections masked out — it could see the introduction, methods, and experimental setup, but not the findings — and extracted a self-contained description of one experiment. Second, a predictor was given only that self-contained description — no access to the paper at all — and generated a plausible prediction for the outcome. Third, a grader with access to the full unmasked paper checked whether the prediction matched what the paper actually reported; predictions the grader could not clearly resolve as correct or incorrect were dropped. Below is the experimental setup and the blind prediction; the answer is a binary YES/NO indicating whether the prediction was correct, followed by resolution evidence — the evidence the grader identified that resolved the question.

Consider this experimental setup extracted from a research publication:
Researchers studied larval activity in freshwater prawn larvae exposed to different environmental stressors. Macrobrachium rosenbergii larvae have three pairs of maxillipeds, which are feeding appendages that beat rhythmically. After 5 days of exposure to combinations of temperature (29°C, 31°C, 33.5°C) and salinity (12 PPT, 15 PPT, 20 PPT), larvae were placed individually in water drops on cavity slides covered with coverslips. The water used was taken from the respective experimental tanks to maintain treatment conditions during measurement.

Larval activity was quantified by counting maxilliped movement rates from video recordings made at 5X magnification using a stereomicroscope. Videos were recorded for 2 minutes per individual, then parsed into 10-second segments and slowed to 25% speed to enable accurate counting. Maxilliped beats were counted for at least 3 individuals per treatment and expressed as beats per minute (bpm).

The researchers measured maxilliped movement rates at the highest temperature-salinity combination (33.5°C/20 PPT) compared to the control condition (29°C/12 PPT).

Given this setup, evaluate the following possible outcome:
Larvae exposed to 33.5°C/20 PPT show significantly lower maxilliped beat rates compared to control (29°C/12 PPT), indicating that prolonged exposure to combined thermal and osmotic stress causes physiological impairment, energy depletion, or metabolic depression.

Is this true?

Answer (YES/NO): YES